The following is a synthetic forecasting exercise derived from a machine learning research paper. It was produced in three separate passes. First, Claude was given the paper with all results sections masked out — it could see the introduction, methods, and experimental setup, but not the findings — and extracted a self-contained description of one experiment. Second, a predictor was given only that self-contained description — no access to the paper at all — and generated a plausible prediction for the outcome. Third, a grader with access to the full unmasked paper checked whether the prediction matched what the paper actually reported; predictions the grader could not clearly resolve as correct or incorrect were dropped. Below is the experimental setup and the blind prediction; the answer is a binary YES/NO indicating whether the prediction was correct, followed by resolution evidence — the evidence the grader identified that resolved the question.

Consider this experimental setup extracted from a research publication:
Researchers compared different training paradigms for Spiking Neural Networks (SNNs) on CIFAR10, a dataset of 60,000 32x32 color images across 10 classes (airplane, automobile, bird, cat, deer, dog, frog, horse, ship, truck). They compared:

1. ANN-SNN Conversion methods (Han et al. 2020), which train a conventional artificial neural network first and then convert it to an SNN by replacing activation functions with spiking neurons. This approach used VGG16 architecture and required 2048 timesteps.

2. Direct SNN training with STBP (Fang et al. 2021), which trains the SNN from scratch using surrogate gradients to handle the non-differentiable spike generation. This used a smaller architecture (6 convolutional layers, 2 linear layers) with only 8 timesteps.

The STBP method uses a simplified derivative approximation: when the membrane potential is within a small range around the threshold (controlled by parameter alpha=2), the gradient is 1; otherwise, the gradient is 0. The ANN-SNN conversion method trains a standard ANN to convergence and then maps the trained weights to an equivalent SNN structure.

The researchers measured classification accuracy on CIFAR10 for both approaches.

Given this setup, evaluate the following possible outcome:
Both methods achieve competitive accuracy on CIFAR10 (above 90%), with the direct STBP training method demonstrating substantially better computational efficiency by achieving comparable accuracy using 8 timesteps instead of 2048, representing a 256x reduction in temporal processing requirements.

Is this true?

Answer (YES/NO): YES